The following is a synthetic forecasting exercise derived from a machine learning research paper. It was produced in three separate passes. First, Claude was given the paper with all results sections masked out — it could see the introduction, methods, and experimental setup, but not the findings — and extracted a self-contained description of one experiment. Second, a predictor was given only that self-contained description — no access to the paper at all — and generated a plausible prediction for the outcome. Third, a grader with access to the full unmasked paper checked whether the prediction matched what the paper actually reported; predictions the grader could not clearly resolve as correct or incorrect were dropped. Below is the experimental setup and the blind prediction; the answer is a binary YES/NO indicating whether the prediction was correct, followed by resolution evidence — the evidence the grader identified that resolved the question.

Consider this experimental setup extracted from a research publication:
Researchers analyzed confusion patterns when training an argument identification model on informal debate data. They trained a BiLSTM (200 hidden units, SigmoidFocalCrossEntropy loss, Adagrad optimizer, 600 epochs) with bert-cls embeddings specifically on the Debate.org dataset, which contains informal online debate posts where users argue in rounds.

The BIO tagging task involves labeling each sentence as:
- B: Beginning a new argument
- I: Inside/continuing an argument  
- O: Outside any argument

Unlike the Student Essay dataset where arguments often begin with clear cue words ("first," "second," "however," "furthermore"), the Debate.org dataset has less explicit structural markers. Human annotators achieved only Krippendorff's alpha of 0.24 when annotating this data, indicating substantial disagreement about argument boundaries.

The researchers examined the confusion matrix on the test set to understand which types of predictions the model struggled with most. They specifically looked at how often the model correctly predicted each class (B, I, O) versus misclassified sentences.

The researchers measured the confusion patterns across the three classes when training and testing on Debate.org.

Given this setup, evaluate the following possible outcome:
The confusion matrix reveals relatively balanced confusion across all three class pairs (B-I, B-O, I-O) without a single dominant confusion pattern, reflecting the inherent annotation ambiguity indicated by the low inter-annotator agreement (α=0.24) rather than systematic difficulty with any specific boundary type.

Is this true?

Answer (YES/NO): NO